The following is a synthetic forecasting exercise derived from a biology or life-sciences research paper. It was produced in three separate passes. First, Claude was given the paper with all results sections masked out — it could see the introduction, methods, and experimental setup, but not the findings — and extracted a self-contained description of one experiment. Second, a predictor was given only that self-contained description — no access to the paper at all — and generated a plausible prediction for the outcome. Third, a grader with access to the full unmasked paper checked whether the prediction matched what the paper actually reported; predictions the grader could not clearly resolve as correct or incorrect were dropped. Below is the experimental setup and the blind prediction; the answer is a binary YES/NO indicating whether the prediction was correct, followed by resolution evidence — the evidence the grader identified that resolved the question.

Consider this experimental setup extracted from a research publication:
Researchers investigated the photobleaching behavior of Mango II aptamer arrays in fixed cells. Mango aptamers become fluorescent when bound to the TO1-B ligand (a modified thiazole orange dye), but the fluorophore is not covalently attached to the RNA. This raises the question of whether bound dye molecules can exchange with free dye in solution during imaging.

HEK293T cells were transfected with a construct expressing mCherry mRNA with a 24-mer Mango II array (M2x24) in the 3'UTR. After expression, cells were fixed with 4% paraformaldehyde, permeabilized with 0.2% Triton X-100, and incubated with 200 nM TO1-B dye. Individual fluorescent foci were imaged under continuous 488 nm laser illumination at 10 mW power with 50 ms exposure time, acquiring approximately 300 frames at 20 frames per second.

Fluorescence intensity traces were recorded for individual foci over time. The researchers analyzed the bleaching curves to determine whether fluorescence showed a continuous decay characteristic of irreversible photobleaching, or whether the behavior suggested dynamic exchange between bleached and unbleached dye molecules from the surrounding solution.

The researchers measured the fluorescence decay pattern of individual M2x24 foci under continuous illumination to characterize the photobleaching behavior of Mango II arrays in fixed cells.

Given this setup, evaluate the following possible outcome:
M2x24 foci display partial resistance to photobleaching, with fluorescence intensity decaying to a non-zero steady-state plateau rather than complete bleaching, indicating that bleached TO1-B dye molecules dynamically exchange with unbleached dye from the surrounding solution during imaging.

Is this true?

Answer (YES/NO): YES